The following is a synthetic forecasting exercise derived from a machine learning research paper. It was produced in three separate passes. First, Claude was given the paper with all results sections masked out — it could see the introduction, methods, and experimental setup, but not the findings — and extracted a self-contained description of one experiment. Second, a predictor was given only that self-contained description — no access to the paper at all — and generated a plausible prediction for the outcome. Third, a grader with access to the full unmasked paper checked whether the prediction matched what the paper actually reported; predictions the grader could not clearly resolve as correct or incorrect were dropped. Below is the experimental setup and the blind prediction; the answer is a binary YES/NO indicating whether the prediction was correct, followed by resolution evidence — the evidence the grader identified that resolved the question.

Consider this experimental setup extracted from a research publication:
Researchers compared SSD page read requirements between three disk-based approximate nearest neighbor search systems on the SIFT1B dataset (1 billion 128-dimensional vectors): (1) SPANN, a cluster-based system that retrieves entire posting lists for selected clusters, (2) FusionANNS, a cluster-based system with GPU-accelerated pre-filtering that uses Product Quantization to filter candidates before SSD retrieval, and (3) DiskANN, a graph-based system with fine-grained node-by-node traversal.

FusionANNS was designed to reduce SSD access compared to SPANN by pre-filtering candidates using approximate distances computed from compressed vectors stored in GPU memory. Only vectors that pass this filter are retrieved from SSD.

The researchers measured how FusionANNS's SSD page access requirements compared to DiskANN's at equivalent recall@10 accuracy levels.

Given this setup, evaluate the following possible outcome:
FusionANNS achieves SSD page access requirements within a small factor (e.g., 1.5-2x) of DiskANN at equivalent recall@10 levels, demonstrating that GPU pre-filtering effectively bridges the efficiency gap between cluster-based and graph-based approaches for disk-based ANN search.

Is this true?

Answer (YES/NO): NO